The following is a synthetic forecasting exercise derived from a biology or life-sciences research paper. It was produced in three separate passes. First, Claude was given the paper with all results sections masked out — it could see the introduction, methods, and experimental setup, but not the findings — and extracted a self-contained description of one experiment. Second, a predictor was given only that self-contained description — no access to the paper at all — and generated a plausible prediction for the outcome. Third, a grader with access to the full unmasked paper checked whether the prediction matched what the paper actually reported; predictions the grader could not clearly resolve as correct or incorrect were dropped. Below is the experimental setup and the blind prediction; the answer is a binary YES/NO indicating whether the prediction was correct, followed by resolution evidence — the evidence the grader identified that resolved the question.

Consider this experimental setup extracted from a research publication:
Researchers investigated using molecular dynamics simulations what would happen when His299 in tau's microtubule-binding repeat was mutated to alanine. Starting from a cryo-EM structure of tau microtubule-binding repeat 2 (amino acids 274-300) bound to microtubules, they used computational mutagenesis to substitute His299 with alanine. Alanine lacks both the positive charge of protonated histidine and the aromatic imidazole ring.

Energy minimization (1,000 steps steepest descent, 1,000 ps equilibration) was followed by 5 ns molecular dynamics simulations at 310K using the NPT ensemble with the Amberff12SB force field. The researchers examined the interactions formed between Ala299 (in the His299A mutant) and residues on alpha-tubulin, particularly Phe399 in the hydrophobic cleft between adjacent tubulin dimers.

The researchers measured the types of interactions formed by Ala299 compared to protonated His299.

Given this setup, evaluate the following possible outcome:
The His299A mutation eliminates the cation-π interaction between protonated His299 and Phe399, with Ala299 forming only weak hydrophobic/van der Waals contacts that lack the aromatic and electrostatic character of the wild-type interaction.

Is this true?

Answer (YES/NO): NO